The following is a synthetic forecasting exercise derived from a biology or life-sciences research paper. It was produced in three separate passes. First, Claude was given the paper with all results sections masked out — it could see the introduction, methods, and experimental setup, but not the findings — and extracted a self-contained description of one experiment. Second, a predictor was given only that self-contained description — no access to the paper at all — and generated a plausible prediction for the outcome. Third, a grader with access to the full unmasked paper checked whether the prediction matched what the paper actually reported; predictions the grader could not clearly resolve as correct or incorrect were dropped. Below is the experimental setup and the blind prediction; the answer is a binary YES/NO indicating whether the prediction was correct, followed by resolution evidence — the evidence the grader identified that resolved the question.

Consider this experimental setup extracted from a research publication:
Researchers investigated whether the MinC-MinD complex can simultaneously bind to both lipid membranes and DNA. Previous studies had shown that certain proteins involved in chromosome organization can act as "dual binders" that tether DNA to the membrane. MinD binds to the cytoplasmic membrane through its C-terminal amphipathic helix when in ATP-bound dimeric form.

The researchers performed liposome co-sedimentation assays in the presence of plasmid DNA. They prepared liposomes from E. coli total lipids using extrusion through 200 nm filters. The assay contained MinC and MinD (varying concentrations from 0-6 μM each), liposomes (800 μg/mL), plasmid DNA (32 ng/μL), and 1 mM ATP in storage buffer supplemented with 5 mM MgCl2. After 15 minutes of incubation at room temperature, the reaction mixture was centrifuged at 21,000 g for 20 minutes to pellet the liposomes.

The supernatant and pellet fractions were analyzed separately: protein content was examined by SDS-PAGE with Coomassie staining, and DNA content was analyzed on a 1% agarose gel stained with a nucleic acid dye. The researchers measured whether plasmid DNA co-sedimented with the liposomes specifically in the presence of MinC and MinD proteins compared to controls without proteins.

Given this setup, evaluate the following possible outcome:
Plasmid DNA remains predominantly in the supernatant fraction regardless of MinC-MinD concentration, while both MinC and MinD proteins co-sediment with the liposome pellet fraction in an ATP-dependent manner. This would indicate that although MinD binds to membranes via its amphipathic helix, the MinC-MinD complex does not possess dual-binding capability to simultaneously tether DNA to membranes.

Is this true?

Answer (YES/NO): NO